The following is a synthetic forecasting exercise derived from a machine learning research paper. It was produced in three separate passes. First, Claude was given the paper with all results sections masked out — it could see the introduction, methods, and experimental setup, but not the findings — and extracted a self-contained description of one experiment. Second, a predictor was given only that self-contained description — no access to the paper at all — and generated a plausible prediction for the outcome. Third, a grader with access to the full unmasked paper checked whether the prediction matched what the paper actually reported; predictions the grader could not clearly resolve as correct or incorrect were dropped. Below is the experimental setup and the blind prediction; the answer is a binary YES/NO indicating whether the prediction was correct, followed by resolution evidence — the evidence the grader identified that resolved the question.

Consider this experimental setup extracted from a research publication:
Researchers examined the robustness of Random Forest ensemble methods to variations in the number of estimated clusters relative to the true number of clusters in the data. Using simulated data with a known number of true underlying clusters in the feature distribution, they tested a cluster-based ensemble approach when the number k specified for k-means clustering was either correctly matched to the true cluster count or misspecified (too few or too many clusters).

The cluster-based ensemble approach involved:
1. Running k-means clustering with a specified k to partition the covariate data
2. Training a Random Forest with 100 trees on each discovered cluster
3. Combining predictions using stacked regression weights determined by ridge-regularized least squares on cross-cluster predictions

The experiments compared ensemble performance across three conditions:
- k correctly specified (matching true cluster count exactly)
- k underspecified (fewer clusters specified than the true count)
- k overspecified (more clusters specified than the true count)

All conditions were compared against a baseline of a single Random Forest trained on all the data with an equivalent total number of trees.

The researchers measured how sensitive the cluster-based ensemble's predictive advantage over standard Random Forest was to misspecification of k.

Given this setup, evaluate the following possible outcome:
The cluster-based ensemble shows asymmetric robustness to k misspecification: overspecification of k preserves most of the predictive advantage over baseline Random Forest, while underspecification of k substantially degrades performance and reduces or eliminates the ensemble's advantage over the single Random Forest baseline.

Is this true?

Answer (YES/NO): NO